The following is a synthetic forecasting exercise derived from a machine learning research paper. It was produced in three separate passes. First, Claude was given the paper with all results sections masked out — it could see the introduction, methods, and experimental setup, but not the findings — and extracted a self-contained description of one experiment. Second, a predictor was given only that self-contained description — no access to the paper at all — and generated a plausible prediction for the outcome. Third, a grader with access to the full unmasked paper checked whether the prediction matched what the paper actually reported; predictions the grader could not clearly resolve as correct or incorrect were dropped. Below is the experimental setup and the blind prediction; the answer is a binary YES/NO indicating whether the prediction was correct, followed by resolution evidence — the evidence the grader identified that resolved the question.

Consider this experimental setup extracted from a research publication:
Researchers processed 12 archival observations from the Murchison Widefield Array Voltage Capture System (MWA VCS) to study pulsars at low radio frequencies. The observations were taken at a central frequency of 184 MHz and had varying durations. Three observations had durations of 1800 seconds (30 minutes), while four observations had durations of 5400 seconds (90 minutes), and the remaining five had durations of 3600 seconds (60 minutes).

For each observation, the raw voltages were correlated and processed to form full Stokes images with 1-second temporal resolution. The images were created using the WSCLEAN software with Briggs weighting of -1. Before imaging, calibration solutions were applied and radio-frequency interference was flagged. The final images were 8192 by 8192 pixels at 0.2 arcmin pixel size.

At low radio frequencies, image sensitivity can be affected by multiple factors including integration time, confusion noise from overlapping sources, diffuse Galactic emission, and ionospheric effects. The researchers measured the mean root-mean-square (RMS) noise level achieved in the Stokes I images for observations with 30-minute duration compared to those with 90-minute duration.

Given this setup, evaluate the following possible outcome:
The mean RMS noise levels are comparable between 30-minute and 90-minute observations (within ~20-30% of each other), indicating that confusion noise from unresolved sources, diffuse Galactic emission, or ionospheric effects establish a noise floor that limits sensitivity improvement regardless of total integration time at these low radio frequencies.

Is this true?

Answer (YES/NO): YES